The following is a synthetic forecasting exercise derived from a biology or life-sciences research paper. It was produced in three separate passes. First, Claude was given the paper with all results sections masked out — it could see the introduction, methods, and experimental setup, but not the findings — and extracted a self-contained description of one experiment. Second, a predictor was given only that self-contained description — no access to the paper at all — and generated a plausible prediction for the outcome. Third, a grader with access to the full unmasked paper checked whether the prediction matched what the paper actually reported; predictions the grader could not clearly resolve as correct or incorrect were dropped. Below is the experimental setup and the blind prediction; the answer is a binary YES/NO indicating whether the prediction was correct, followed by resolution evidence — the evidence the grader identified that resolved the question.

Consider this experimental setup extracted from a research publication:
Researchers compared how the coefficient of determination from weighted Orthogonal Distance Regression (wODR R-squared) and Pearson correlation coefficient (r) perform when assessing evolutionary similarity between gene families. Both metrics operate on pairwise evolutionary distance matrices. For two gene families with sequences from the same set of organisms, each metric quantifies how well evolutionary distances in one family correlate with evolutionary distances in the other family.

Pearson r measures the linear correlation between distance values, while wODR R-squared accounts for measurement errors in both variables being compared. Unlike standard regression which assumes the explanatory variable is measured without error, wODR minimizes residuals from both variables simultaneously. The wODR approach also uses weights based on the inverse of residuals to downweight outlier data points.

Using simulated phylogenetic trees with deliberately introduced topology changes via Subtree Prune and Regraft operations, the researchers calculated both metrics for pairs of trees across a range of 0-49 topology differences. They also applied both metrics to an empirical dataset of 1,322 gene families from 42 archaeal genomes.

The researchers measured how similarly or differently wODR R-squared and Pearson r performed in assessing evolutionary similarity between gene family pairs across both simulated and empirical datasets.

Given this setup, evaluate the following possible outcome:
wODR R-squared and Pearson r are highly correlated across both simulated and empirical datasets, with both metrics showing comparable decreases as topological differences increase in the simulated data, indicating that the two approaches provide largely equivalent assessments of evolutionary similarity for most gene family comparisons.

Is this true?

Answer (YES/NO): NO